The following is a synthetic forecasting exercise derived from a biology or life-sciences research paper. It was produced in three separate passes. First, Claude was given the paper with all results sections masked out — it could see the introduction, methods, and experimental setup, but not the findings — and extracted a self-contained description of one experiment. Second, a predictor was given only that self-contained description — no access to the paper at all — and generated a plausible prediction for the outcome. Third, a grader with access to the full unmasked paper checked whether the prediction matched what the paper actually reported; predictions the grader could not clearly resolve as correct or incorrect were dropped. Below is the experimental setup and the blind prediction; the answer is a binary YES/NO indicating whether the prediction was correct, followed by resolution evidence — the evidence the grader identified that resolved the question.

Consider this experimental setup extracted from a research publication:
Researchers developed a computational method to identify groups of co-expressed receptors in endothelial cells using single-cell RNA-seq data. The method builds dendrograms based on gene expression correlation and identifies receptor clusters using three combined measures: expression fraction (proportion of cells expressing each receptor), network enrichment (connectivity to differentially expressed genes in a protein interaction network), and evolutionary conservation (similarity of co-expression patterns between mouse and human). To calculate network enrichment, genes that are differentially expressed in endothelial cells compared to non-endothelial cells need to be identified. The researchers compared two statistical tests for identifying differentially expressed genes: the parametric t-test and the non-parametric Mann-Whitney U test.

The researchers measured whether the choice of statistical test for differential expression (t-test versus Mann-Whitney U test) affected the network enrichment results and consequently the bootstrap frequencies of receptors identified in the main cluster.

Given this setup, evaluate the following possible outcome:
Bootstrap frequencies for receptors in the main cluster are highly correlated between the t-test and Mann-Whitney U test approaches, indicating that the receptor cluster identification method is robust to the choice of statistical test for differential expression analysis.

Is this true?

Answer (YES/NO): YES